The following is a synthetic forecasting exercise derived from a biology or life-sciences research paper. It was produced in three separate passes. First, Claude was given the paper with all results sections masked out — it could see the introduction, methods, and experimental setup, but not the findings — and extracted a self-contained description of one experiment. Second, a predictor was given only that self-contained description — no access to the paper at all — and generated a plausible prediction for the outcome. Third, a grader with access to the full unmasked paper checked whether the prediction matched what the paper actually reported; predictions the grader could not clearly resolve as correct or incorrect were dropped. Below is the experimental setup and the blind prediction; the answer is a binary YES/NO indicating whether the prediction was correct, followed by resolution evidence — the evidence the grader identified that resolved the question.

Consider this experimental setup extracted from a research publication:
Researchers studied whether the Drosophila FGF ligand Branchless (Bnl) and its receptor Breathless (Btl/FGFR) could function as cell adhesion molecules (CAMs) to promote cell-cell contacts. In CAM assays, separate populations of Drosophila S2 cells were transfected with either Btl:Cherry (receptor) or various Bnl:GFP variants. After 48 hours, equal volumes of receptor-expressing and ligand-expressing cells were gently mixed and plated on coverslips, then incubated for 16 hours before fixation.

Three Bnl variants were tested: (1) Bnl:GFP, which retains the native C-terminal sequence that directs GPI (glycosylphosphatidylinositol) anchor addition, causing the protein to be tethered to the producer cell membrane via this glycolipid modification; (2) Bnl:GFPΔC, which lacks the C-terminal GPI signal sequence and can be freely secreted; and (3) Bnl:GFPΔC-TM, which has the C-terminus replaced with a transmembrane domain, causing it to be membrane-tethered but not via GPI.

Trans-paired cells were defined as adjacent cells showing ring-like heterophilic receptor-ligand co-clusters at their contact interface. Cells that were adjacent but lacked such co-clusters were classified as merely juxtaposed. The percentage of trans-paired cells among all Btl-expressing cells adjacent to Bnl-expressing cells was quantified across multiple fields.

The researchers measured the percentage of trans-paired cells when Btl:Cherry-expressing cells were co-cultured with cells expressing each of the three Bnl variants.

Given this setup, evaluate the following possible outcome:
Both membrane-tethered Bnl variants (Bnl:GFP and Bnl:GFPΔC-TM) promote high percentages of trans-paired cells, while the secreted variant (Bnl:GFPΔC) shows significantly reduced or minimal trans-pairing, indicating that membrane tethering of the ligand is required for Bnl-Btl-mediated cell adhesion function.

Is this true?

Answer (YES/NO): YES